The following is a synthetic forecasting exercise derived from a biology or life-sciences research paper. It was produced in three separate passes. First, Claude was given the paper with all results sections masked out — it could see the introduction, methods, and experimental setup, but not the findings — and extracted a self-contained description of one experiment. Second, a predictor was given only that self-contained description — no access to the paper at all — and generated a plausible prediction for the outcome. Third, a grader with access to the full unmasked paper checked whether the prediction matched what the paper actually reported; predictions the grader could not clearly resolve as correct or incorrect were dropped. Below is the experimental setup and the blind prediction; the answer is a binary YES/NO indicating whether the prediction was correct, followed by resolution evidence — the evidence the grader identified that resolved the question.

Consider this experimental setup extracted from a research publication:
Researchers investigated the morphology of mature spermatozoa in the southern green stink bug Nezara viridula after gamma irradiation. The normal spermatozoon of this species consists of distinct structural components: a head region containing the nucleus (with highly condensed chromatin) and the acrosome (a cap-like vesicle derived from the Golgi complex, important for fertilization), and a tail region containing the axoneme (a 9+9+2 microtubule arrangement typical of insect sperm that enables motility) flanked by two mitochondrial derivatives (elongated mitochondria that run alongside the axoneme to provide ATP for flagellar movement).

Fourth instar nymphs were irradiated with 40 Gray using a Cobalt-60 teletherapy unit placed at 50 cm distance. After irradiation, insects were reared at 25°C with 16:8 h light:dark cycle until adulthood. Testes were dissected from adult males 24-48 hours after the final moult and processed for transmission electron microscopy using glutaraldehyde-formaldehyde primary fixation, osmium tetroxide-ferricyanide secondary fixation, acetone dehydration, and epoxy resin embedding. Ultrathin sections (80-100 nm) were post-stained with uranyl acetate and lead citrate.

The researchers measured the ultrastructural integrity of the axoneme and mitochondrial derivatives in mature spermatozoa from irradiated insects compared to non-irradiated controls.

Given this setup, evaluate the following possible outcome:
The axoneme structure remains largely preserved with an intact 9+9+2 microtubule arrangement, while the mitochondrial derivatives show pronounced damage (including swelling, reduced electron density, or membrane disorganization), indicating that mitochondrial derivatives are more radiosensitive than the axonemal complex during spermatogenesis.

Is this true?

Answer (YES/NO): NO